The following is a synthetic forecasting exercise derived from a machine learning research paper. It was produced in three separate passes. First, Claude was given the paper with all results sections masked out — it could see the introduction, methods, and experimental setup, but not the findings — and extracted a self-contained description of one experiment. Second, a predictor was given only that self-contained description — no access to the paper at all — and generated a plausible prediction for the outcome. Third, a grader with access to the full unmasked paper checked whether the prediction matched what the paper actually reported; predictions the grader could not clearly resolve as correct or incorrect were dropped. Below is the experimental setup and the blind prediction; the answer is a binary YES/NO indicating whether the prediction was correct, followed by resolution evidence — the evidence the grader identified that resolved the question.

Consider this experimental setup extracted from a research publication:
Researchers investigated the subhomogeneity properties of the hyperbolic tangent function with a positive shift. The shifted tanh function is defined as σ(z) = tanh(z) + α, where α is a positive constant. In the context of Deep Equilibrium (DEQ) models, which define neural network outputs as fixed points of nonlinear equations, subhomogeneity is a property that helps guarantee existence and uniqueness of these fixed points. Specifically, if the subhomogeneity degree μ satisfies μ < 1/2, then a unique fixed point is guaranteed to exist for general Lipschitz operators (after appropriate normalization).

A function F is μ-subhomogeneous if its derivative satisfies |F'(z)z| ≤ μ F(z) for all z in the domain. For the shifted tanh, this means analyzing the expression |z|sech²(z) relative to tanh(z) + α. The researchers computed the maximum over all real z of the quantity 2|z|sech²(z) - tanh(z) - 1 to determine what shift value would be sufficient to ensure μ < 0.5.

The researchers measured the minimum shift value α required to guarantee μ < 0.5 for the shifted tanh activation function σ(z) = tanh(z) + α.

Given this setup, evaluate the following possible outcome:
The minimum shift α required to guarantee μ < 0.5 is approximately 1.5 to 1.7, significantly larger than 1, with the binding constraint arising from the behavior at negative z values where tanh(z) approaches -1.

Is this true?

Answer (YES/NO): YES